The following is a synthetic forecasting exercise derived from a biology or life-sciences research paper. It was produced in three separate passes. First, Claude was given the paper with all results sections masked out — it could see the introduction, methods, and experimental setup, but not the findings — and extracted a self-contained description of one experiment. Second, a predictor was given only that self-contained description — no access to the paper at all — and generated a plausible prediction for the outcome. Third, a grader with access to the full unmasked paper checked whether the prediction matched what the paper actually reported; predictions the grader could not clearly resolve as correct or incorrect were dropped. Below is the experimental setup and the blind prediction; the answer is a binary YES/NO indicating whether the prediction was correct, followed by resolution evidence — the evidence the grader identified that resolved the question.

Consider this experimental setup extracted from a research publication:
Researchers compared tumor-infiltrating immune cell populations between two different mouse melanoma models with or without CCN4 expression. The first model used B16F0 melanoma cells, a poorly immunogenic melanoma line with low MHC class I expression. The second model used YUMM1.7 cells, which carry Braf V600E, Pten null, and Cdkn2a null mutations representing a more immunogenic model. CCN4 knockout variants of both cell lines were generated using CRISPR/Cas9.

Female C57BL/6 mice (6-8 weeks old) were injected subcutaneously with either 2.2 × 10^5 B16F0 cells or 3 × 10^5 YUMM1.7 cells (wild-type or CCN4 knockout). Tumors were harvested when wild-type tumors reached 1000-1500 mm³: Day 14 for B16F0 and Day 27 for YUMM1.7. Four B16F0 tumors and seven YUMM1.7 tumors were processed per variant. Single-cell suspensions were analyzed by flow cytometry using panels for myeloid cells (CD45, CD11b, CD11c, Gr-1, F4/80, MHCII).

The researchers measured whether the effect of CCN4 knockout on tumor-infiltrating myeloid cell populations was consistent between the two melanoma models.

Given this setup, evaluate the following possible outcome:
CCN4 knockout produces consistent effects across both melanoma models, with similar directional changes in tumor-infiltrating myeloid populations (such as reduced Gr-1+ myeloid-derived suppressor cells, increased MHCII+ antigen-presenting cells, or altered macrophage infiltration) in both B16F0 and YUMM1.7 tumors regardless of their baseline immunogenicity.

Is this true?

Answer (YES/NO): NO